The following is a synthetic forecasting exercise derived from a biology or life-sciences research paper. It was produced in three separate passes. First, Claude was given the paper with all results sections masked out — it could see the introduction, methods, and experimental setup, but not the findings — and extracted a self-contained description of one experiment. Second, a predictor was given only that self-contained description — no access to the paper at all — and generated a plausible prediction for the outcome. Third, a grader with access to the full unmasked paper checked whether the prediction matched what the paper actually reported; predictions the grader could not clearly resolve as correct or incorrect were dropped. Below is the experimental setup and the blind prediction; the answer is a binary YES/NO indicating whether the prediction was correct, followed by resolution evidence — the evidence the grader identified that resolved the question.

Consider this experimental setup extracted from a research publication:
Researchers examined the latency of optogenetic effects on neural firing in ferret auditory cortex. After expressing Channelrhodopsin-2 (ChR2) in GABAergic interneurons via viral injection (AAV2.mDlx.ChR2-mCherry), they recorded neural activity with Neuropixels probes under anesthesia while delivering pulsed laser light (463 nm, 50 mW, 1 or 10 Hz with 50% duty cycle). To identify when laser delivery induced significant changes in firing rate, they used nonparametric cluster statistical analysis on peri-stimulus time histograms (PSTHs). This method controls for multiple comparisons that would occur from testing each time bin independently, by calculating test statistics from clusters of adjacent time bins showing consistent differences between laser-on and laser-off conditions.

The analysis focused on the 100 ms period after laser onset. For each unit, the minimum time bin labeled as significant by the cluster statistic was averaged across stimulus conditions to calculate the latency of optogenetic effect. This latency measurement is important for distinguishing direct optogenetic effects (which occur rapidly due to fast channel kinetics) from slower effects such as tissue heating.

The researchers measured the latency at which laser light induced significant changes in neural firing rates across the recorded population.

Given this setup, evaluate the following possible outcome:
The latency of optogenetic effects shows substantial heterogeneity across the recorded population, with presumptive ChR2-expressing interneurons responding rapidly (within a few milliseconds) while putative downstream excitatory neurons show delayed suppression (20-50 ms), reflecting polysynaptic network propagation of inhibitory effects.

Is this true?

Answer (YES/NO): NO